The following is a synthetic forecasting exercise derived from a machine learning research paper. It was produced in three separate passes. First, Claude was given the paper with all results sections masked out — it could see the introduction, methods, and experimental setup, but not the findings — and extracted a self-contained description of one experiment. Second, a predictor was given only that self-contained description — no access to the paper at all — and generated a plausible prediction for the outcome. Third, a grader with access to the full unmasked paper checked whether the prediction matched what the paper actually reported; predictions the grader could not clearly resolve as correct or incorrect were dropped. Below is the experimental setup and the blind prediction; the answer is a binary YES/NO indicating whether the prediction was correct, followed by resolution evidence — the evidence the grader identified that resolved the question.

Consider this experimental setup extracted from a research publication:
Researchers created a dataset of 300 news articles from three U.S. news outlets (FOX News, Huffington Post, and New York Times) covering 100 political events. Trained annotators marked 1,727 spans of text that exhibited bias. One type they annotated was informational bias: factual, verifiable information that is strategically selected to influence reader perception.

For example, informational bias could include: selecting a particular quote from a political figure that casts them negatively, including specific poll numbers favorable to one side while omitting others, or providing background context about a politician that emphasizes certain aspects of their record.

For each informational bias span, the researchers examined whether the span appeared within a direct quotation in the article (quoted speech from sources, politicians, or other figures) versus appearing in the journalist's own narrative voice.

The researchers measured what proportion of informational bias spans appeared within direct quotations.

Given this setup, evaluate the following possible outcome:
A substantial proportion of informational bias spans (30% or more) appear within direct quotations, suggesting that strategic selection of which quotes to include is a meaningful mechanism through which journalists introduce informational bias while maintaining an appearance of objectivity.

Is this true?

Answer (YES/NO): YES